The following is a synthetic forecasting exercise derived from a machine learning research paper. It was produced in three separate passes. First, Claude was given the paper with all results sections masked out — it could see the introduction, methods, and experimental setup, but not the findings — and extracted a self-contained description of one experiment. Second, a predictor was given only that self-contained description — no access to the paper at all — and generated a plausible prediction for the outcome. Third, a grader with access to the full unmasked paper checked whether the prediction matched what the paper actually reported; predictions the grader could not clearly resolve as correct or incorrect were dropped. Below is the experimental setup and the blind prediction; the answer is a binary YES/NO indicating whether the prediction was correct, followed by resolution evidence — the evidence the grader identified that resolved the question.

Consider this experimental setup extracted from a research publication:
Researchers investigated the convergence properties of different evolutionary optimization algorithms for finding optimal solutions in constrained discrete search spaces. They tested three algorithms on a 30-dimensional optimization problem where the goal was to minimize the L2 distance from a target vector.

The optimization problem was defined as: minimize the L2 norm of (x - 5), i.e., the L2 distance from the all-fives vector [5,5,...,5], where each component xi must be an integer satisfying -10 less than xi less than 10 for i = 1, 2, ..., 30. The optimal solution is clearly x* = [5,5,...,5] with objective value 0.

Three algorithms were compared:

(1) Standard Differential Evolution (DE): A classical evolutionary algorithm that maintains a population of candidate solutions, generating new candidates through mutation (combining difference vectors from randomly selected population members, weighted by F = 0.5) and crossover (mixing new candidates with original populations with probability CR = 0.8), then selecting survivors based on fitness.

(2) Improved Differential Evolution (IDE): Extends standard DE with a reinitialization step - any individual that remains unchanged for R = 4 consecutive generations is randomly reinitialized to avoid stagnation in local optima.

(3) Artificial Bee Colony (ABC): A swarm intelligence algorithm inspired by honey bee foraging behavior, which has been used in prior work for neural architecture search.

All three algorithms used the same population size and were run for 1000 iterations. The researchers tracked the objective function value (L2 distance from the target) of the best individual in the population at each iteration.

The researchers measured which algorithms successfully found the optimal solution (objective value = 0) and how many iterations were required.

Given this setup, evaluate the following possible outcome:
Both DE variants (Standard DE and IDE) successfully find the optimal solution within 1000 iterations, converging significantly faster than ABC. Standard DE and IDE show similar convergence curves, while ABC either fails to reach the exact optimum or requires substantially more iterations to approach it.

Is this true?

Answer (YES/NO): NO